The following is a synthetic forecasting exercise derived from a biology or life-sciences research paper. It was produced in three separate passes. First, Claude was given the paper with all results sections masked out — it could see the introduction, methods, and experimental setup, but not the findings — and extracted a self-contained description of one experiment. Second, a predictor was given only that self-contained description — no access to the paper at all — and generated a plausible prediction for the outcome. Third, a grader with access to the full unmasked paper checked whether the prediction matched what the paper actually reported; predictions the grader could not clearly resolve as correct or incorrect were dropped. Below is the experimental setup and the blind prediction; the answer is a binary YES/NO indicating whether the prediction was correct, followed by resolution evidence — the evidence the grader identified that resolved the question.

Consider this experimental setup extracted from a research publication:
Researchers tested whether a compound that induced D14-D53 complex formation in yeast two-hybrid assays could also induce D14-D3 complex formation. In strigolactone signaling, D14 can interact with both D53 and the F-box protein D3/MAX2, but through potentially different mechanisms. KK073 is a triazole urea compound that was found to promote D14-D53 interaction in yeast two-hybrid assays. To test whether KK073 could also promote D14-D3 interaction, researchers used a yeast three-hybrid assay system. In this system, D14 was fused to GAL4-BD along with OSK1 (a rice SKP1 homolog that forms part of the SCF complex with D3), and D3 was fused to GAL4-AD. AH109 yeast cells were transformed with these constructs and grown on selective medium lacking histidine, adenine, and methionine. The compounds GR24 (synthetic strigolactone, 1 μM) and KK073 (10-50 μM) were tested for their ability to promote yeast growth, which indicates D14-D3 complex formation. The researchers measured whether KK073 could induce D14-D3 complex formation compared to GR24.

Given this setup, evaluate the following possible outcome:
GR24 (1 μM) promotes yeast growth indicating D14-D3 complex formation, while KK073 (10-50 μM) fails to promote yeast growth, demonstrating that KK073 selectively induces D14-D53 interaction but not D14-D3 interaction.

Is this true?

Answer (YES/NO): YES